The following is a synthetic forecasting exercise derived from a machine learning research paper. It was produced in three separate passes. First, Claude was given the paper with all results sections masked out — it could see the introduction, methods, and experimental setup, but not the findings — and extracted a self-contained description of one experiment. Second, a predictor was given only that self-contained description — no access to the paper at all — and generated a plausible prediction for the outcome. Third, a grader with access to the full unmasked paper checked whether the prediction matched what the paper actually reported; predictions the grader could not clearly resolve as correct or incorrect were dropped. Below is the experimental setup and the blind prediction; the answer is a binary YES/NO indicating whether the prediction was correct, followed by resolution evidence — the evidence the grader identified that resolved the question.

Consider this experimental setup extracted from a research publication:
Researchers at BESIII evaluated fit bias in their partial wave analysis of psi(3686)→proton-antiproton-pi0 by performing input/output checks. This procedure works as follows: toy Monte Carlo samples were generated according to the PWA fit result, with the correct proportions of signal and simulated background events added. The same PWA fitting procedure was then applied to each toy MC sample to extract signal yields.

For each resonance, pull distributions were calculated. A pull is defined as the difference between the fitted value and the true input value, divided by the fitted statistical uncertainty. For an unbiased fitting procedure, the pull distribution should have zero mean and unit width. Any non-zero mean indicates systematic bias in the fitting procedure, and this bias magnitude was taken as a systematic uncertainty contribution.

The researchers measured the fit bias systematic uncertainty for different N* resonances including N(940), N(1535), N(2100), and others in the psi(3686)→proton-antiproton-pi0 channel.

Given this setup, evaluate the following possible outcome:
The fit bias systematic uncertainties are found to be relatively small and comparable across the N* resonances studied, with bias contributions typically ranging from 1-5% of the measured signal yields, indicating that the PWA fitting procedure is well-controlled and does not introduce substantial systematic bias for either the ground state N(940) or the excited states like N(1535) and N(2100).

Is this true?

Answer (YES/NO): NO